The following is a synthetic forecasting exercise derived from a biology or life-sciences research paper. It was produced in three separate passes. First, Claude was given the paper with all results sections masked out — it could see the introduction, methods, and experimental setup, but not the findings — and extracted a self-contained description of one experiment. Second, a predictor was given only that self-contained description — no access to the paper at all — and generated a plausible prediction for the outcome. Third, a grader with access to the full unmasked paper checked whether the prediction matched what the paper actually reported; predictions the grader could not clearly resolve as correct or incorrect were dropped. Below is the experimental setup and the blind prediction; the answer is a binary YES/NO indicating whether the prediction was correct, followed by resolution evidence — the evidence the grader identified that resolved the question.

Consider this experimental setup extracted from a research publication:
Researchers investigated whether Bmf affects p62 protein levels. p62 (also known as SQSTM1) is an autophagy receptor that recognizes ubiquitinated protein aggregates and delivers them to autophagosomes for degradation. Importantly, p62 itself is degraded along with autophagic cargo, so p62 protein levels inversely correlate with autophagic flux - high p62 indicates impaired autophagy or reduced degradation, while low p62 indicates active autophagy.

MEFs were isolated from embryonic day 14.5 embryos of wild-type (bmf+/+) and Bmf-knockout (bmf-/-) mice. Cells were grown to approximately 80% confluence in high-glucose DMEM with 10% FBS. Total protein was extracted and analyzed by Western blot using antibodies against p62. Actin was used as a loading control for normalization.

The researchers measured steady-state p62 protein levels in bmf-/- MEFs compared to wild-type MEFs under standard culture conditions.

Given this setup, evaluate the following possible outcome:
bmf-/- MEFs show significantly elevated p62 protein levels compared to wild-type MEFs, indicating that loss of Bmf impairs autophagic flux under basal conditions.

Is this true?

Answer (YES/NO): YES